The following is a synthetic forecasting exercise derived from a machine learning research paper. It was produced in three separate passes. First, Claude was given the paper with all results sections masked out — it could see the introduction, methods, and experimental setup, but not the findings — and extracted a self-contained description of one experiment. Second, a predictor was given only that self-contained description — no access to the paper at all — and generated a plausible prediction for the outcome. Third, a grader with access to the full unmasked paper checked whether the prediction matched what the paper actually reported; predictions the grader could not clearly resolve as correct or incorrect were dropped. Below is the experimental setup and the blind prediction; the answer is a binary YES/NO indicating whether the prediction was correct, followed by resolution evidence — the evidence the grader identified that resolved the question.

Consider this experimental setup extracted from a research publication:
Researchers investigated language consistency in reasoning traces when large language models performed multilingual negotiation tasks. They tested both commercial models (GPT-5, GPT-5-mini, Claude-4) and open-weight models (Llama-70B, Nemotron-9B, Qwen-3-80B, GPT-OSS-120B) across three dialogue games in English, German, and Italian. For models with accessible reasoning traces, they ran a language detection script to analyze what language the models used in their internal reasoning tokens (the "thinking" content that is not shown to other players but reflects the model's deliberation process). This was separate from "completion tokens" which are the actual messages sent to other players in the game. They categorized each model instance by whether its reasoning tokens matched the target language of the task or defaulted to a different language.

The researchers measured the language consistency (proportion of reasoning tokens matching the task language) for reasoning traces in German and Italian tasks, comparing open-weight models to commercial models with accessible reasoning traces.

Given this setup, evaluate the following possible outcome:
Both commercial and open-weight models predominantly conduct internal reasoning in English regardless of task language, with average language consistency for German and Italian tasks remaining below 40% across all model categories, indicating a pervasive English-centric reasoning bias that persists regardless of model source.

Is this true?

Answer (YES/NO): NO